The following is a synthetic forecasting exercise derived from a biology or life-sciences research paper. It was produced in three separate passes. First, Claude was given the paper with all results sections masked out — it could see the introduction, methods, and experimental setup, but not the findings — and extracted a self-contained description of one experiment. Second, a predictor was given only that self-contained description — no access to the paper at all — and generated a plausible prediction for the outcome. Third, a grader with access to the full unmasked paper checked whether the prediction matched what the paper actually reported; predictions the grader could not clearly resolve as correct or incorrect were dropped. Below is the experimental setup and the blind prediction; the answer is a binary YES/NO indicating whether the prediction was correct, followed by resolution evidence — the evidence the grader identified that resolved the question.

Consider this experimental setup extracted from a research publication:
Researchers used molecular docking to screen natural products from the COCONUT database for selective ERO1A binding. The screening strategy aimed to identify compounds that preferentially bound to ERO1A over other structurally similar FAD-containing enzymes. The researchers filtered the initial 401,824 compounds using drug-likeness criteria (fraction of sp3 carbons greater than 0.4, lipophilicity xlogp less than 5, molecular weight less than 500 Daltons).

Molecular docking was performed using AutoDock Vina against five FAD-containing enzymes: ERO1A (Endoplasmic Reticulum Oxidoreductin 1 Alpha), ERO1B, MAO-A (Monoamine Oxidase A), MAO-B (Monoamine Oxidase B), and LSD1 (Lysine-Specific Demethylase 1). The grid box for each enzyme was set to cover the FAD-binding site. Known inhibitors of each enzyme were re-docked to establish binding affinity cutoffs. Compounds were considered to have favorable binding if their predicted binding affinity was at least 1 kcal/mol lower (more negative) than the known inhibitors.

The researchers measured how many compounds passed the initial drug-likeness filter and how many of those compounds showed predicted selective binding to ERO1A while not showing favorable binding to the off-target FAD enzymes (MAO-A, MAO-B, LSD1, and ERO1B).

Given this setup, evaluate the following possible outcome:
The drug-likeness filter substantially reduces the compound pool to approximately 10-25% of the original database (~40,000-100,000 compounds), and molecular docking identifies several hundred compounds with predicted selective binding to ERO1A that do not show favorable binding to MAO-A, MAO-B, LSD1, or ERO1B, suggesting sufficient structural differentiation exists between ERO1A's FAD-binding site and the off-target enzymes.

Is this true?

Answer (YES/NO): NO